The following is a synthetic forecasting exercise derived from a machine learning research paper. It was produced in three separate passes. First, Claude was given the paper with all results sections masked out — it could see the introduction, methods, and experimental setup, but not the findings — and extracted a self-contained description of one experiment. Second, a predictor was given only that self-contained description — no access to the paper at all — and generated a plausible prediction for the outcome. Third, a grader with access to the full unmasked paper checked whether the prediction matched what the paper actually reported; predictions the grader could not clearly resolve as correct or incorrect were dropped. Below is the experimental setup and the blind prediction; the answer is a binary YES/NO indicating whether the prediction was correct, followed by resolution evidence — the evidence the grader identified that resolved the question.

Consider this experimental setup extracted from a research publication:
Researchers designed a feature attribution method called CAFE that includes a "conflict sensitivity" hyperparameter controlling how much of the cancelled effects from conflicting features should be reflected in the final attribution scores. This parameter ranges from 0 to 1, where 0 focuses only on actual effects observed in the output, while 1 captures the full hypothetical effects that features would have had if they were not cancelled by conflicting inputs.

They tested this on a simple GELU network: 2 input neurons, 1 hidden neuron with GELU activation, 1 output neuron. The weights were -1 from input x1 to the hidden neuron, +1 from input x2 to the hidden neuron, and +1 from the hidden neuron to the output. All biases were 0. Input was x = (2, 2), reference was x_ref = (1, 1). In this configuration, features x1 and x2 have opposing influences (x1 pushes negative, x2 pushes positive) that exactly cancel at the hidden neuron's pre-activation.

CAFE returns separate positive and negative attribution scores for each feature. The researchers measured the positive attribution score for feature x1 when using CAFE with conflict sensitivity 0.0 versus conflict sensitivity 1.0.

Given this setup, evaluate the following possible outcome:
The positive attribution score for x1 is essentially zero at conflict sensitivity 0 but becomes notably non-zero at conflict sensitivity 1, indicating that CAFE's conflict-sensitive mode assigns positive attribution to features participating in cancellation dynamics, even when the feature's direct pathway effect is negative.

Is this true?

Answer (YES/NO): YES